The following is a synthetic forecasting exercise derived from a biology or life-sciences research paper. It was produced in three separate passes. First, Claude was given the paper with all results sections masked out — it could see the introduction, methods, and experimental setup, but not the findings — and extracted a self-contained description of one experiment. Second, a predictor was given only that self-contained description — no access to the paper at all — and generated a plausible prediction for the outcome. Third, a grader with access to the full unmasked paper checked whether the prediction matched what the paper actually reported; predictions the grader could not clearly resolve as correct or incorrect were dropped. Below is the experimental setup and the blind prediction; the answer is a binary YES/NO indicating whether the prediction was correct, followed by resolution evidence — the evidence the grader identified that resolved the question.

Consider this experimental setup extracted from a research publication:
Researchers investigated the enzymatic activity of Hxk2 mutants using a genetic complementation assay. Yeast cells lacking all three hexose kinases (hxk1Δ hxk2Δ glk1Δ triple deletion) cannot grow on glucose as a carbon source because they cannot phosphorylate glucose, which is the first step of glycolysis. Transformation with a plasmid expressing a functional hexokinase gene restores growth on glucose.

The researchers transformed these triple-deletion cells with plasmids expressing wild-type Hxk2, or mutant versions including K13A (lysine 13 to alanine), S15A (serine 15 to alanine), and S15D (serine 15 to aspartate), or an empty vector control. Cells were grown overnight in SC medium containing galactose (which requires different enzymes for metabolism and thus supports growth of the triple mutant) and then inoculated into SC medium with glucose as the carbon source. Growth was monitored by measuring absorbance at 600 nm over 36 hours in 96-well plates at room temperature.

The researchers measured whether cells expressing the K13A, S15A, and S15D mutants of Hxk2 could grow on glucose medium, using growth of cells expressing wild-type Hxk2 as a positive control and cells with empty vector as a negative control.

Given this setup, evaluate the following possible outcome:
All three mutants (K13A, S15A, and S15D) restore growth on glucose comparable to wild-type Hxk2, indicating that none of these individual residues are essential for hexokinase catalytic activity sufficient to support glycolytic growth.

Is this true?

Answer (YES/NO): YES